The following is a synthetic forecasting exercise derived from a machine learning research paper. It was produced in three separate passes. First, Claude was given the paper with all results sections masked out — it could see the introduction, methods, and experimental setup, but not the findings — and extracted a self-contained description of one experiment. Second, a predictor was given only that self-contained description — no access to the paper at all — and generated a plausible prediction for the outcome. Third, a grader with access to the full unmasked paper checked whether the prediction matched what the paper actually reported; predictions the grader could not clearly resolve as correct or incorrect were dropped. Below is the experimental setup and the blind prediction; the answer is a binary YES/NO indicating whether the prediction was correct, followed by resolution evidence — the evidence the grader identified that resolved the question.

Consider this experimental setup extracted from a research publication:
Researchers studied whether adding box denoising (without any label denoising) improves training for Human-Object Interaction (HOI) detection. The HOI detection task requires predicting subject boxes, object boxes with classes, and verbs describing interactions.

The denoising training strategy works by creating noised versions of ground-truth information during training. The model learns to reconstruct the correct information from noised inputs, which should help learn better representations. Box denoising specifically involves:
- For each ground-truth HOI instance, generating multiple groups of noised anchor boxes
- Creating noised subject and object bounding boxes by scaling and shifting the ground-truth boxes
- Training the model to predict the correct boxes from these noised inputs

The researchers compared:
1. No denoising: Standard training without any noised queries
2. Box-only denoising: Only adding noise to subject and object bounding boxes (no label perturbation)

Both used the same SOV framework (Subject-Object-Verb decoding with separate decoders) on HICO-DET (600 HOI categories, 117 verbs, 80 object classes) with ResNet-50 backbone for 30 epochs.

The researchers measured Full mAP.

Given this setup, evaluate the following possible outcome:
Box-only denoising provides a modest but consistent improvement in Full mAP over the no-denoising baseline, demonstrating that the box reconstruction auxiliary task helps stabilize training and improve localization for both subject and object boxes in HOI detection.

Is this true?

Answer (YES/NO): YES